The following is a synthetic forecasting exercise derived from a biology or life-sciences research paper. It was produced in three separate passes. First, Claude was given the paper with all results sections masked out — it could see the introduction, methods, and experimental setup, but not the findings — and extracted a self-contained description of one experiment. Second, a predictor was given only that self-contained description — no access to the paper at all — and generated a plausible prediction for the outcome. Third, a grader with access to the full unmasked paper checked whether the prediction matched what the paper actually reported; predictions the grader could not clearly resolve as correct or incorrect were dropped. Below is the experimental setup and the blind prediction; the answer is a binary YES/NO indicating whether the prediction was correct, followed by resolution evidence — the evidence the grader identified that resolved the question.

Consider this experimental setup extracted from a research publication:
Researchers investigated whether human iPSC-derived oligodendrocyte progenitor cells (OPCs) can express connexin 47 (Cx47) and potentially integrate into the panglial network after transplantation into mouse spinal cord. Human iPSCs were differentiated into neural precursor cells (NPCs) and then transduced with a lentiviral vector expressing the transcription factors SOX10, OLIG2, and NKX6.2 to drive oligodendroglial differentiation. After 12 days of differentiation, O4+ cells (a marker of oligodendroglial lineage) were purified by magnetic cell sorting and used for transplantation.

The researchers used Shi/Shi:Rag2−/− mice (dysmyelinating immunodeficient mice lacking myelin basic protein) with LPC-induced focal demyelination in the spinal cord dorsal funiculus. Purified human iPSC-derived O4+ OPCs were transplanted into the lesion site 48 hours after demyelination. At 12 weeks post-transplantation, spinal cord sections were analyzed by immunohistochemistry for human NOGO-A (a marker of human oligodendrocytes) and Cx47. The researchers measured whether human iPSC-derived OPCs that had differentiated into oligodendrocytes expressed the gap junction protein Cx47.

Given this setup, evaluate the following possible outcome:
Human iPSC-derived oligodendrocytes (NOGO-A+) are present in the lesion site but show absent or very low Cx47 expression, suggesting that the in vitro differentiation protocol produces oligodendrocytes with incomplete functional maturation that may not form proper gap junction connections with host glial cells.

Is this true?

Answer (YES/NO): NO